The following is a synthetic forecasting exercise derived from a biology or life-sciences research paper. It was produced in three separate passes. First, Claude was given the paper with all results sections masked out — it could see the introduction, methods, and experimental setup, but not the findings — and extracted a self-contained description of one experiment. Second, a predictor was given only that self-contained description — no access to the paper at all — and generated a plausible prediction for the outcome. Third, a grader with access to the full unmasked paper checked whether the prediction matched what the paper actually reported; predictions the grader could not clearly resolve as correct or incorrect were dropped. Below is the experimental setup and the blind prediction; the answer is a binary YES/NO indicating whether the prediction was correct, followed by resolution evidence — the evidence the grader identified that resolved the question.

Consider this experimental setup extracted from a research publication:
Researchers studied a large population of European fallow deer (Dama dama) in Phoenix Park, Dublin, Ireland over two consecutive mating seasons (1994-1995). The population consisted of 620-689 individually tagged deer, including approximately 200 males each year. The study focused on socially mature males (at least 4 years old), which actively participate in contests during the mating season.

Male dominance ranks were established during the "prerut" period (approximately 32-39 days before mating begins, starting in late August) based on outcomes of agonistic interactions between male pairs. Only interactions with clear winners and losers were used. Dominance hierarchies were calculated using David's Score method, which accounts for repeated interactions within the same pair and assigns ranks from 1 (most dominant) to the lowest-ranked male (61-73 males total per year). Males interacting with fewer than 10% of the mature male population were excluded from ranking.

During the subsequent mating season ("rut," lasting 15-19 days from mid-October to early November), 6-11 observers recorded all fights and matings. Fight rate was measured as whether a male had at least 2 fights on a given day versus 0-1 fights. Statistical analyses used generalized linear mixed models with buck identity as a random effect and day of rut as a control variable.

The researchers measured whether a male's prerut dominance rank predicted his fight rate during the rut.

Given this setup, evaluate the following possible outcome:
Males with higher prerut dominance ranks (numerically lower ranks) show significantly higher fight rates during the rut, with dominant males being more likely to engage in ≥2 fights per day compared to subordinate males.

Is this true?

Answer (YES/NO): YES